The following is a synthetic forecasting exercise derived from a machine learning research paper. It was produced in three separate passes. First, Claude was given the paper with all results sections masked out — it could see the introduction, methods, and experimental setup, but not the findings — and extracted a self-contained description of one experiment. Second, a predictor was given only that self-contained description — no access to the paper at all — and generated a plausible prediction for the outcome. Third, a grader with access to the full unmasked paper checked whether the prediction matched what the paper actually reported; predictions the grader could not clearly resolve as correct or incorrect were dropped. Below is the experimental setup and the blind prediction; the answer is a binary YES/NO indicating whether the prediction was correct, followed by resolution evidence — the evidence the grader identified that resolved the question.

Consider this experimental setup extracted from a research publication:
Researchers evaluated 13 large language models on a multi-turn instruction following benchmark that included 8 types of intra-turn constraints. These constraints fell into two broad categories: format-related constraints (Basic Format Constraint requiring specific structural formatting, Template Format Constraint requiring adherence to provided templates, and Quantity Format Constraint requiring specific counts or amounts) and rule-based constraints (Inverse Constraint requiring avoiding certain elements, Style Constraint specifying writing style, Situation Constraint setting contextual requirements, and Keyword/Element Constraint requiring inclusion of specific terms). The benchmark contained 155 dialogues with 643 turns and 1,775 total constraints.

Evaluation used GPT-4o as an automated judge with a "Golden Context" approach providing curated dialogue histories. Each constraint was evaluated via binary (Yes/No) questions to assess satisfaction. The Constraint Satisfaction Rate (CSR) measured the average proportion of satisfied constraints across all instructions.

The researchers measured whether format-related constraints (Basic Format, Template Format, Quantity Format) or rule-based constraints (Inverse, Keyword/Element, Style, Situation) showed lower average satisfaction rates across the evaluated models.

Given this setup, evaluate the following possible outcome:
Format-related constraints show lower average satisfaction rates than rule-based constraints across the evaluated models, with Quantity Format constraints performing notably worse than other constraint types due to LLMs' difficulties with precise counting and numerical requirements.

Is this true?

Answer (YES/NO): NO